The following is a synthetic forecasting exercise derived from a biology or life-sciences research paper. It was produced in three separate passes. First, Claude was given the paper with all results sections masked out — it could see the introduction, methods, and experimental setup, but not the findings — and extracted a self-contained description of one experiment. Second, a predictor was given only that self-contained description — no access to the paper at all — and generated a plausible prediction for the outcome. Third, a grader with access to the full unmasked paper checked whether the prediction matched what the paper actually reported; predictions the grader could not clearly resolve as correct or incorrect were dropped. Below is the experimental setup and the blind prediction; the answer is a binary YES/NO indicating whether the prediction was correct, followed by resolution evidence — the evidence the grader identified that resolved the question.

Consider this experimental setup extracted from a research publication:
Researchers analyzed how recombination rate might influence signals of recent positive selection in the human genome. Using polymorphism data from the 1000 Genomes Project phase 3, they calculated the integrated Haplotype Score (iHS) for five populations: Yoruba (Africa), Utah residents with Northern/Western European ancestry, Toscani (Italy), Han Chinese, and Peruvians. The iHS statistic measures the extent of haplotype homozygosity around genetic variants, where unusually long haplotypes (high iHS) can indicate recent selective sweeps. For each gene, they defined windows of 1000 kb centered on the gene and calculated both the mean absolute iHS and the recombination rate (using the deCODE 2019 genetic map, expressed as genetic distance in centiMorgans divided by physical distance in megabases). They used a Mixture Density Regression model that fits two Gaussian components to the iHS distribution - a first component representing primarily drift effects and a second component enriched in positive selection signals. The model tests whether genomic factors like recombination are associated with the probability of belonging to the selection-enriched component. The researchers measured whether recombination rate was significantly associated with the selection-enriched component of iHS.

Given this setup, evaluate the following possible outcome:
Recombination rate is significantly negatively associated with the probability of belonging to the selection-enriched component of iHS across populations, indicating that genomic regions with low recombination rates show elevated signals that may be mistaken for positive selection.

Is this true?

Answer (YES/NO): NO